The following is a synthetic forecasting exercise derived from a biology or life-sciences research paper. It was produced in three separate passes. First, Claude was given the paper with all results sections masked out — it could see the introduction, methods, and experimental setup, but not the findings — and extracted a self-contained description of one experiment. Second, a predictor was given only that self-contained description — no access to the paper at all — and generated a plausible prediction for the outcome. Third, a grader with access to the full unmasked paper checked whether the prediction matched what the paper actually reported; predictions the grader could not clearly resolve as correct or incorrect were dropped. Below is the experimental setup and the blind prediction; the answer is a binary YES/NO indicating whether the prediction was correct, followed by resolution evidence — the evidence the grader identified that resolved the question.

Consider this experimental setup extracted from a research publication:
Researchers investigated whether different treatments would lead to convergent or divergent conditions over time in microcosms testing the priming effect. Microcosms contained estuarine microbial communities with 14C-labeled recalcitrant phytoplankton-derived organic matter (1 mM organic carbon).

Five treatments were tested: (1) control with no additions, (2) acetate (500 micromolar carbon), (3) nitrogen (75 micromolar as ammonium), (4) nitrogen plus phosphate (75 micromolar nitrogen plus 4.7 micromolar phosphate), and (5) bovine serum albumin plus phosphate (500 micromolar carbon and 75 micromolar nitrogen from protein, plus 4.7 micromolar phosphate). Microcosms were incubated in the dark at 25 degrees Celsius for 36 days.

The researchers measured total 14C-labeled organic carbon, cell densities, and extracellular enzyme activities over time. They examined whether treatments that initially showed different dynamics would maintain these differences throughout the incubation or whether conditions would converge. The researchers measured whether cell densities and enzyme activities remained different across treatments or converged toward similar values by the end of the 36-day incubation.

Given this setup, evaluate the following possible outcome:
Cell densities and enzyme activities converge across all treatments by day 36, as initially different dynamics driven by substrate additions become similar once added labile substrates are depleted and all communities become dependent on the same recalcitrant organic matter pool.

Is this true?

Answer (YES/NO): YES